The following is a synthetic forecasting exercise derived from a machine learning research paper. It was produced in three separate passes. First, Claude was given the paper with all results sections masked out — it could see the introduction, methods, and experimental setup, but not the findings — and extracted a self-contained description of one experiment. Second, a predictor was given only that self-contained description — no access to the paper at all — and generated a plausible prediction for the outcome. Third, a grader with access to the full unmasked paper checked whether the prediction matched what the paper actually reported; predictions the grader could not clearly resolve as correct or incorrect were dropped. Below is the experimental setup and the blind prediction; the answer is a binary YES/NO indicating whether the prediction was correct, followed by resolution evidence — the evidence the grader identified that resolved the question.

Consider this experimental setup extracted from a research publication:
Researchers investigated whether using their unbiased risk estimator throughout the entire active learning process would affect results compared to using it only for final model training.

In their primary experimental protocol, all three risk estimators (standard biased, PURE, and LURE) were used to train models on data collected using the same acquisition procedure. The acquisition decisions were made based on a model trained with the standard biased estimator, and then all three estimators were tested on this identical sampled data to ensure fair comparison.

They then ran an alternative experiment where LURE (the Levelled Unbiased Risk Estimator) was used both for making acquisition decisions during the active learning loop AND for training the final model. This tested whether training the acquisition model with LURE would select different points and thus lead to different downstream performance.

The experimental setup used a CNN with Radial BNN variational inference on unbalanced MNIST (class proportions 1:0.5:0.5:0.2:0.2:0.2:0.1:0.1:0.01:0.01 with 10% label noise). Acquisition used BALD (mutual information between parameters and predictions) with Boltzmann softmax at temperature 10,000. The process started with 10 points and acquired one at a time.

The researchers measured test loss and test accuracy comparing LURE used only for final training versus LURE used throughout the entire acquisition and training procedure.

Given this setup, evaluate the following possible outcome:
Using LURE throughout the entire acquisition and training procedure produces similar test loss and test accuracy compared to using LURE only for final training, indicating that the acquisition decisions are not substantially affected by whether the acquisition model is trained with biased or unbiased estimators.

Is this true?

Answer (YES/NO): YES